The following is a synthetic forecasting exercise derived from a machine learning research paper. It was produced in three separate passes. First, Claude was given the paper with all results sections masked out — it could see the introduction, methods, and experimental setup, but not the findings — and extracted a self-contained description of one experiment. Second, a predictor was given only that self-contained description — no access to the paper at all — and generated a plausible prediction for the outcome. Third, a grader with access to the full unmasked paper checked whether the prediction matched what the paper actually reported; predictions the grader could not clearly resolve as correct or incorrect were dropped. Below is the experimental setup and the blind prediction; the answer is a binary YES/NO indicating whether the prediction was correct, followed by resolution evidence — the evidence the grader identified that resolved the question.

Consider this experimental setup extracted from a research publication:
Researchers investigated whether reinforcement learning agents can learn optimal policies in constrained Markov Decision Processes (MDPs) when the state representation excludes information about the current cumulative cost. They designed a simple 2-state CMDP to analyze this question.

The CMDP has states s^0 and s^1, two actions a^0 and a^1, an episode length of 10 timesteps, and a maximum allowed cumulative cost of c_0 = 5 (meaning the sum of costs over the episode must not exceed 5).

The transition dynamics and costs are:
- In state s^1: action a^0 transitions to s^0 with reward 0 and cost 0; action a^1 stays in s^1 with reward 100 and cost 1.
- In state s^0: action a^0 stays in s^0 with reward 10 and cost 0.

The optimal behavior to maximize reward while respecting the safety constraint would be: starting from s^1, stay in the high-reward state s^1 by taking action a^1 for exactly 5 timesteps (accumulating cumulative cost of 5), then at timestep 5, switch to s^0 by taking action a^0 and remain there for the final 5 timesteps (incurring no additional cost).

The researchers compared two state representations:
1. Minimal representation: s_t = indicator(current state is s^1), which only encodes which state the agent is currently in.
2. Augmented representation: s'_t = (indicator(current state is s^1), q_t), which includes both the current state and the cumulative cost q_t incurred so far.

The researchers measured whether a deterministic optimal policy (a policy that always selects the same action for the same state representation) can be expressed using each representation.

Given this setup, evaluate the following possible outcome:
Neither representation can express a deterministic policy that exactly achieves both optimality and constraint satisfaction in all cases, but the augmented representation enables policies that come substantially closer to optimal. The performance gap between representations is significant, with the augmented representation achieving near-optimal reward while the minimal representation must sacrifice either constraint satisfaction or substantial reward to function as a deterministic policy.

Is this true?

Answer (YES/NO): NO